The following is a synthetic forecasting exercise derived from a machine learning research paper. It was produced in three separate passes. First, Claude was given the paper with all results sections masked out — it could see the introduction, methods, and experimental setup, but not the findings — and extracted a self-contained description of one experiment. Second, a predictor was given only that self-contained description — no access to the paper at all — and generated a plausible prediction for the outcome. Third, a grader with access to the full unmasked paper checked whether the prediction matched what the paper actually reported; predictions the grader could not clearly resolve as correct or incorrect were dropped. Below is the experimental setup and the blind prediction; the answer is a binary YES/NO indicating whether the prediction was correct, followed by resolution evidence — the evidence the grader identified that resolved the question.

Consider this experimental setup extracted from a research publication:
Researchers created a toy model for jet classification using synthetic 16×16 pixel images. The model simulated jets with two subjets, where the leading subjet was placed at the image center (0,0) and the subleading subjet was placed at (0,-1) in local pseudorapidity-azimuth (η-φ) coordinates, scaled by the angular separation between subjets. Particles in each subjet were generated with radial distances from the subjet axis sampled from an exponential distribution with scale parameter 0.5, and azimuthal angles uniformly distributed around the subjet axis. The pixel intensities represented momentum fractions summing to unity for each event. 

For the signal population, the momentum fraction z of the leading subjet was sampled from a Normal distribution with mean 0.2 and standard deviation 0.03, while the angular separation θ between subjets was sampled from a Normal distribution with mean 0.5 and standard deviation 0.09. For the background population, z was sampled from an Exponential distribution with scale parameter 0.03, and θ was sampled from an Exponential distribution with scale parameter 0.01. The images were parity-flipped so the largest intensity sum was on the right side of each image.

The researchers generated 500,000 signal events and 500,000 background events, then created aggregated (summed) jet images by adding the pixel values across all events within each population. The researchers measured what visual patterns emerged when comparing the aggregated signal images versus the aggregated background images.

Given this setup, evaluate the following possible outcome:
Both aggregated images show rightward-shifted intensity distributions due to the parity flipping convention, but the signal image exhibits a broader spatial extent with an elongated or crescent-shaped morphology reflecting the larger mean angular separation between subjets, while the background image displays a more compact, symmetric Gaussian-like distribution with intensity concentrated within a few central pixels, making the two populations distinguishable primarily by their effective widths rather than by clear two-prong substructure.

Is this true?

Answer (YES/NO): NO